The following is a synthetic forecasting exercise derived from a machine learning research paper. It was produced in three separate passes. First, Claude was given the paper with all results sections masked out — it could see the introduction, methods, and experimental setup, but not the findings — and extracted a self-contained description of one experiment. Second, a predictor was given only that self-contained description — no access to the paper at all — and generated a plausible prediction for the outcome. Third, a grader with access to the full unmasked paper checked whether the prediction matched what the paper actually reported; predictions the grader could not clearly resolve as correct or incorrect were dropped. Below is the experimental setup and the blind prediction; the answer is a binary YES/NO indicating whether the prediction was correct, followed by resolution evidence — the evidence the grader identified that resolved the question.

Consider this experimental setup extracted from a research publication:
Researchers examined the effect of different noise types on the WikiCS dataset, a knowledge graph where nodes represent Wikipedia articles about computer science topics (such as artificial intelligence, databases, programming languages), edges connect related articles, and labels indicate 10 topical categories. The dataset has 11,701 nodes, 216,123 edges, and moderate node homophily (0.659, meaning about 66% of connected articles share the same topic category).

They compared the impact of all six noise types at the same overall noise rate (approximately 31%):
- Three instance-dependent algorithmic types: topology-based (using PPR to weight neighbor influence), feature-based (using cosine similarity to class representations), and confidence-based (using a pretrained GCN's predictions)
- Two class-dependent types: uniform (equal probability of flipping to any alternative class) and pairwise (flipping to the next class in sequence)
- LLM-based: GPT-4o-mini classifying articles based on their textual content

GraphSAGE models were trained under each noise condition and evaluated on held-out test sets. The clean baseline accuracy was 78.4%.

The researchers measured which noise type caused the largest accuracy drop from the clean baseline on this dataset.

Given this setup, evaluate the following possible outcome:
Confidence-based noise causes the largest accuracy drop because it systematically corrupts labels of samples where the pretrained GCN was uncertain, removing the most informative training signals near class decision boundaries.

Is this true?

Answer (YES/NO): NO